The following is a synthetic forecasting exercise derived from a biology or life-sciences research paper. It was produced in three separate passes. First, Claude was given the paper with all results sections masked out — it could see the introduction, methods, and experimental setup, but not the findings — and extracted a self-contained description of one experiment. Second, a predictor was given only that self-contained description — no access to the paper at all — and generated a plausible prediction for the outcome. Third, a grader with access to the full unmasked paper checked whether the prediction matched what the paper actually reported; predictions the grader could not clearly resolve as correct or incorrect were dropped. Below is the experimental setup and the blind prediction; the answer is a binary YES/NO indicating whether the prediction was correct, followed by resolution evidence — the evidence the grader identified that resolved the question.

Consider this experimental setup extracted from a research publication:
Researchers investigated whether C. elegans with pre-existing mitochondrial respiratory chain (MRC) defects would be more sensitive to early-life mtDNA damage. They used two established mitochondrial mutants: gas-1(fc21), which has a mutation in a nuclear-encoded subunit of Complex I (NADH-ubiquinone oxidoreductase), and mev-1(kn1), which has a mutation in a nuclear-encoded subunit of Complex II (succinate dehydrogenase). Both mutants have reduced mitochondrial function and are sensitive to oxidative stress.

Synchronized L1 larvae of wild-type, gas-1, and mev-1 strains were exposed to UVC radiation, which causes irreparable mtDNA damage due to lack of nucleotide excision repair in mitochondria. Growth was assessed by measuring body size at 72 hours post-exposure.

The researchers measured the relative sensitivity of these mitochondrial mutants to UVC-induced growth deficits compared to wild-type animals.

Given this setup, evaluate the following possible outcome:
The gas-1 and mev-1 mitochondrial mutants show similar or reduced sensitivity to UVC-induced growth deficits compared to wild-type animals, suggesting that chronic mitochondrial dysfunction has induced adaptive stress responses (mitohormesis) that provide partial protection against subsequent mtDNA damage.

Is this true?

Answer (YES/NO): NO